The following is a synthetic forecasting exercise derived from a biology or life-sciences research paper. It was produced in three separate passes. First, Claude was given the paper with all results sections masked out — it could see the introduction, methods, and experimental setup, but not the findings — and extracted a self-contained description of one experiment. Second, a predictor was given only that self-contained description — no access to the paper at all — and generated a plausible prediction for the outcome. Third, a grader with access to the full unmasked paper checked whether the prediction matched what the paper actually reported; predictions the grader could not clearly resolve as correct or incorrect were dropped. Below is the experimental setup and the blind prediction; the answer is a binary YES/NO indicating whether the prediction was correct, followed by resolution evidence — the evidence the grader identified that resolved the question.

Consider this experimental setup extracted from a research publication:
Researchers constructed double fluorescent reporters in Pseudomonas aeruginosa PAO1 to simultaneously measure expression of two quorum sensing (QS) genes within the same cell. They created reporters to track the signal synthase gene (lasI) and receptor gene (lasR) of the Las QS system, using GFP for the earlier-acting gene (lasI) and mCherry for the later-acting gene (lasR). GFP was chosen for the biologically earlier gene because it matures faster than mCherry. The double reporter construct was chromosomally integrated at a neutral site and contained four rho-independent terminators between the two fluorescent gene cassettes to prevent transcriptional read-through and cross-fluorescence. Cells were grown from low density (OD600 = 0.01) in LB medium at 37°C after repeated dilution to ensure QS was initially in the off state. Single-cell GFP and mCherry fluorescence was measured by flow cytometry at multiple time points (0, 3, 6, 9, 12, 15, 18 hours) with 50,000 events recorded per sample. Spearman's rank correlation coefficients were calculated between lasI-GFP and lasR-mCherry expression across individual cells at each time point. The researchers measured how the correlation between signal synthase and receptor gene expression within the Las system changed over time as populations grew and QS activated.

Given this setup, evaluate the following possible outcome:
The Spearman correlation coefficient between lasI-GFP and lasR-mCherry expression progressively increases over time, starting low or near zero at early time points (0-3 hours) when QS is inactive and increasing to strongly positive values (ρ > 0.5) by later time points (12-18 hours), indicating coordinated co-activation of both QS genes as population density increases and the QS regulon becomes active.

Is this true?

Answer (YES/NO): NO